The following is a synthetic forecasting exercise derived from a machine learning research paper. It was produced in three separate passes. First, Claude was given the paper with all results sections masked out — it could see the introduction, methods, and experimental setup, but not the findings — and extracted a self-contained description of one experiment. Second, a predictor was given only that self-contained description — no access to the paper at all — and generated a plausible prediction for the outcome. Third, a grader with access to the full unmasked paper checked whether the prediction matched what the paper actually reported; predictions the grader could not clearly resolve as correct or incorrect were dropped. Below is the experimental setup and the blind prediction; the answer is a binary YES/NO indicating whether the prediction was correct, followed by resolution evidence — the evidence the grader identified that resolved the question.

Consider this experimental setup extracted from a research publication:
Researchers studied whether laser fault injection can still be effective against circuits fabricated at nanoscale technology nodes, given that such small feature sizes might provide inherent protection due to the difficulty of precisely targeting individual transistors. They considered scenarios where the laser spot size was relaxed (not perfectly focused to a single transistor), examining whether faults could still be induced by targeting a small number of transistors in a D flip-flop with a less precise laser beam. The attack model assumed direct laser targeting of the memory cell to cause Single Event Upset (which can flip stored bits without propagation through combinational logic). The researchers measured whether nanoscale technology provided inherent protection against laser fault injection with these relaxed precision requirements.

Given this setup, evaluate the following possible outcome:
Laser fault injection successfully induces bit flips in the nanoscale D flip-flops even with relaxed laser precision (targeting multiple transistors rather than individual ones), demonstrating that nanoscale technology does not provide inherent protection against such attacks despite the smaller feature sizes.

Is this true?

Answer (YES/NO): YES